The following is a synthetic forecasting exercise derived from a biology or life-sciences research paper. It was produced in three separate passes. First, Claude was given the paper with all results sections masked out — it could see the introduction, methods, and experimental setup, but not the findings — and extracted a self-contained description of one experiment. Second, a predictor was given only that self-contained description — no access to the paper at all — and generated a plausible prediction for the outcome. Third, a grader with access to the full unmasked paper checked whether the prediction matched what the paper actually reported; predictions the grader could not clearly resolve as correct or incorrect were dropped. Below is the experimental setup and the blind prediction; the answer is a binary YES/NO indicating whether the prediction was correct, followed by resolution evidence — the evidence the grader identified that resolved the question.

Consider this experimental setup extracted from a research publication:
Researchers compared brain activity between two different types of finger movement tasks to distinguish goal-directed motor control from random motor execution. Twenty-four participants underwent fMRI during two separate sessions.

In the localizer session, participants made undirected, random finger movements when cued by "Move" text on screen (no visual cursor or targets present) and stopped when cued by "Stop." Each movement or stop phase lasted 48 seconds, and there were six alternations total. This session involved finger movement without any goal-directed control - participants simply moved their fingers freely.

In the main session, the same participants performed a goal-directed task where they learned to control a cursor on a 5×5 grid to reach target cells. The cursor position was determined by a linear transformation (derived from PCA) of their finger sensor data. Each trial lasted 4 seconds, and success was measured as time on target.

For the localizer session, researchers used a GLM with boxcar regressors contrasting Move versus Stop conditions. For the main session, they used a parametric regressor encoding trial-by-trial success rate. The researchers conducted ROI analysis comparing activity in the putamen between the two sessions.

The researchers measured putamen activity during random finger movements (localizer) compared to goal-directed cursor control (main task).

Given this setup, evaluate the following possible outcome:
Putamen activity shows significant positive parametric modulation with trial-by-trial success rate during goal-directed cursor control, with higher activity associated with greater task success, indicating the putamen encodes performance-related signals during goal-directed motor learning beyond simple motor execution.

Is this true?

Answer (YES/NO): YES